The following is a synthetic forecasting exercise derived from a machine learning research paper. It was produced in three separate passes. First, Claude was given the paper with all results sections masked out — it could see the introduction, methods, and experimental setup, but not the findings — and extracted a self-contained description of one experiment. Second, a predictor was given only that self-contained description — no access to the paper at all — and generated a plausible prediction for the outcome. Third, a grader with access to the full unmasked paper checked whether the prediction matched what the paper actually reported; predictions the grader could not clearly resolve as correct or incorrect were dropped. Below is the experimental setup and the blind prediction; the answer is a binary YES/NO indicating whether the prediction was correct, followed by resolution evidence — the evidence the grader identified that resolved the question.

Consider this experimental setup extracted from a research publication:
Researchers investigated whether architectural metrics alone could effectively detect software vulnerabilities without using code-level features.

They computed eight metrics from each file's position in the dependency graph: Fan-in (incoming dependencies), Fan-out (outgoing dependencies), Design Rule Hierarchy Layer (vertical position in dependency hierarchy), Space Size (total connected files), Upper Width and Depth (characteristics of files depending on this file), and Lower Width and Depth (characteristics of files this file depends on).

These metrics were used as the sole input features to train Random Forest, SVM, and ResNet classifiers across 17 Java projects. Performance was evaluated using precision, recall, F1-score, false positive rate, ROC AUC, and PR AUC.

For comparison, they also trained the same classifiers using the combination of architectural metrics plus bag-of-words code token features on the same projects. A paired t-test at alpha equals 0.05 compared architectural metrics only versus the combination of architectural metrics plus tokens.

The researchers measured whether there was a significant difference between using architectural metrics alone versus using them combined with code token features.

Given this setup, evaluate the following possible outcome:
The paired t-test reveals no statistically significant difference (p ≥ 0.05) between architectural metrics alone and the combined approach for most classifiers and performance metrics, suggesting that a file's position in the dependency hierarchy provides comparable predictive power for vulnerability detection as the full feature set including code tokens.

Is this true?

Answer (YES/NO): NO